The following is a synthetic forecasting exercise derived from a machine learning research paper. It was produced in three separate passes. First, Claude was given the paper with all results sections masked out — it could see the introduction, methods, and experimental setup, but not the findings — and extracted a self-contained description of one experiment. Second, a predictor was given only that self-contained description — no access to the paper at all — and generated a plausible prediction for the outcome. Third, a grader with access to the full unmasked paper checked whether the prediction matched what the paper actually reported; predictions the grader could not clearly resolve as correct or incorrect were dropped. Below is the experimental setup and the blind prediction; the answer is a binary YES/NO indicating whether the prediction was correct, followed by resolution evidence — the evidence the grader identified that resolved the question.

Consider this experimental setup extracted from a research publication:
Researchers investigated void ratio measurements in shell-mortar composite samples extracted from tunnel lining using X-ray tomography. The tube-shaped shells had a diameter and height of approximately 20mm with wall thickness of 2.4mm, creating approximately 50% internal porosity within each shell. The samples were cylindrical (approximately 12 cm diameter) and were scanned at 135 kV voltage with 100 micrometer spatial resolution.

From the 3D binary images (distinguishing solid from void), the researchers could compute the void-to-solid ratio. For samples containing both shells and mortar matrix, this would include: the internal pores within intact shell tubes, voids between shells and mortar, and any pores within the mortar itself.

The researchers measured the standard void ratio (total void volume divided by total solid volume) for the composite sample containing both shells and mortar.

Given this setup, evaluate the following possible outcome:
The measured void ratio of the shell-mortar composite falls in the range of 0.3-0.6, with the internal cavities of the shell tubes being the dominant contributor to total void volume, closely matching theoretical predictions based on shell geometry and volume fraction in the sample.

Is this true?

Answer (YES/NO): NO